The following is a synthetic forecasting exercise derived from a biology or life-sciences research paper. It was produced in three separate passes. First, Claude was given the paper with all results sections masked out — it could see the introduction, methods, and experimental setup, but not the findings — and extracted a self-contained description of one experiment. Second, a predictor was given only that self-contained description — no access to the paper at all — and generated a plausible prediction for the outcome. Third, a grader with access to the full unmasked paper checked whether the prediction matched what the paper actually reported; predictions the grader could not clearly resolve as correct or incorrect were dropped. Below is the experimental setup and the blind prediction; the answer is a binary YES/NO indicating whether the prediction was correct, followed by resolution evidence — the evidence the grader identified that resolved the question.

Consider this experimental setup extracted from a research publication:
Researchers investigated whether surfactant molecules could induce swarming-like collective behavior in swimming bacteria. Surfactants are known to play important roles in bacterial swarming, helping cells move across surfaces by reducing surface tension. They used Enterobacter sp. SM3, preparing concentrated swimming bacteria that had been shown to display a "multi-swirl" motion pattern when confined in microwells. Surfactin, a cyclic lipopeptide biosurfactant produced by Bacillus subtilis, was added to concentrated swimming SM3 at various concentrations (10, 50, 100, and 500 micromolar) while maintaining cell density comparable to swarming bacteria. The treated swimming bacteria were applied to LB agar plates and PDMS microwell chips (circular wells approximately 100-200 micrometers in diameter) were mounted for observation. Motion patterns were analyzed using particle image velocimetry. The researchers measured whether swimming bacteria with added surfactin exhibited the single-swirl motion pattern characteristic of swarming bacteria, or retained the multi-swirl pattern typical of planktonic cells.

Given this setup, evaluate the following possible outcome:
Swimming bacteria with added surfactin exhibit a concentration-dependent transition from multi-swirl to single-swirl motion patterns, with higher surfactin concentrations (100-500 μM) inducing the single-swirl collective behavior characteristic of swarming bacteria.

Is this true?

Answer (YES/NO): NO